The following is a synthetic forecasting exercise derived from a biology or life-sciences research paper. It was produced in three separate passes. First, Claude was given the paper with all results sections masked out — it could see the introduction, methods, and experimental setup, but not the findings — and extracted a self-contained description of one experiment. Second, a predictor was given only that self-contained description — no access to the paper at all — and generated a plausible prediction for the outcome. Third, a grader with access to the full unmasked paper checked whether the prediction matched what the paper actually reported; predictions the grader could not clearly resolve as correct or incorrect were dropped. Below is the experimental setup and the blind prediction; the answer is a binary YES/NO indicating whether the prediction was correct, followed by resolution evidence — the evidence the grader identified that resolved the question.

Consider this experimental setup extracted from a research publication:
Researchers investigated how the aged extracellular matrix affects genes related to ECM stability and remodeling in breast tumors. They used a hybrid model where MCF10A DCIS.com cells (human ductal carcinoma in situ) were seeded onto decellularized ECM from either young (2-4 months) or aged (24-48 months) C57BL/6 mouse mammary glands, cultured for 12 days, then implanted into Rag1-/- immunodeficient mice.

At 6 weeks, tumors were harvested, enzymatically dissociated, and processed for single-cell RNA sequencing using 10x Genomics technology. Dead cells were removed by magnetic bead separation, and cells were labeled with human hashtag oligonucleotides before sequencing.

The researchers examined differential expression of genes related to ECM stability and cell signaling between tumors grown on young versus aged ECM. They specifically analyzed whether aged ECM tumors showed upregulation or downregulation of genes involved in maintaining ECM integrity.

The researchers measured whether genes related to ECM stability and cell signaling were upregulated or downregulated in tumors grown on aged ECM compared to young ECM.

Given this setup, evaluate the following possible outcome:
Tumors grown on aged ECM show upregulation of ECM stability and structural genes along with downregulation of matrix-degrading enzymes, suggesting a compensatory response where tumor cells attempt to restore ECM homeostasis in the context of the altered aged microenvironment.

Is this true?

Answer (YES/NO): NO